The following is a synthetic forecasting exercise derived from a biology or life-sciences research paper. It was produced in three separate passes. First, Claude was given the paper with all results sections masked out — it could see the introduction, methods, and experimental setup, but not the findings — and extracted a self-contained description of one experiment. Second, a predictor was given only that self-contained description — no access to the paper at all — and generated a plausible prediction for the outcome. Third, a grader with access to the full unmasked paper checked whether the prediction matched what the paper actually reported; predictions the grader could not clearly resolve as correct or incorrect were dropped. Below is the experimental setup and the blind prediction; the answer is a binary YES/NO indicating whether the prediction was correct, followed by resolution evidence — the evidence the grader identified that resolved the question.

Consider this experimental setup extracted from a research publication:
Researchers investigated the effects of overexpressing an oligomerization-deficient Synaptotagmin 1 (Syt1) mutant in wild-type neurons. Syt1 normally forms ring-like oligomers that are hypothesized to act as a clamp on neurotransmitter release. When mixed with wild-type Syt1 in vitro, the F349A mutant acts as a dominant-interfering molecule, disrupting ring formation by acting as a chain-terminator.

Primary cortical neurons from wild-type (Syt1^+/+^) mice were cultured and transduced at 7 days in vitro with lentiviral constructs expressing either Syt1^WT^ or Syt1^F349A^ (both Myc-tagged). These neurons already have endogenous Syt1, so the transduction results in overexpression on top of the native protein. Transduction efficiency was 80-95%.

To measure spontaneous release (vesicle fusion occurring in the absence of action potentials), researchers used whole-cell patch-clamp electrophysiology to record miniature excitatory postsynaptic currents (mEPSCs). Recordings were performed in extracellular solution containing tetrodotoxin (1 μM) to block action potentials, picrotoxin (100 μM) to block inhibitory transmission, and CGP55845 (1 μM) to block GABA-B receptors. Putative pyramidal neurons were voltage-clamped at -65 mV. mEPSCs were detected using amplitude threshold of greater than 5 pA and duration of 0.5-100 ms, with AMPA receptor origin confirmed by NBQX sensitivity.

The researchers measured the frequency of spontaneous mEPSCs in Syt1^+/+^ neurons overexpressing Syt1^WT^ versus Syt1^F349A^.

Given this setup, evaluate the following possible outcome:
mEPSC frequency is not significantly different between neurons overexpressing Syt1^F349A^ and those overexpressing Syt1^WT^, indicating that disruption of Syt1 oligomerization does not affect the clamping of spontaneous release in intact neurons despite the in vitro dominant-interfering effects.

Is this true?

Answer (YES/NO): NO